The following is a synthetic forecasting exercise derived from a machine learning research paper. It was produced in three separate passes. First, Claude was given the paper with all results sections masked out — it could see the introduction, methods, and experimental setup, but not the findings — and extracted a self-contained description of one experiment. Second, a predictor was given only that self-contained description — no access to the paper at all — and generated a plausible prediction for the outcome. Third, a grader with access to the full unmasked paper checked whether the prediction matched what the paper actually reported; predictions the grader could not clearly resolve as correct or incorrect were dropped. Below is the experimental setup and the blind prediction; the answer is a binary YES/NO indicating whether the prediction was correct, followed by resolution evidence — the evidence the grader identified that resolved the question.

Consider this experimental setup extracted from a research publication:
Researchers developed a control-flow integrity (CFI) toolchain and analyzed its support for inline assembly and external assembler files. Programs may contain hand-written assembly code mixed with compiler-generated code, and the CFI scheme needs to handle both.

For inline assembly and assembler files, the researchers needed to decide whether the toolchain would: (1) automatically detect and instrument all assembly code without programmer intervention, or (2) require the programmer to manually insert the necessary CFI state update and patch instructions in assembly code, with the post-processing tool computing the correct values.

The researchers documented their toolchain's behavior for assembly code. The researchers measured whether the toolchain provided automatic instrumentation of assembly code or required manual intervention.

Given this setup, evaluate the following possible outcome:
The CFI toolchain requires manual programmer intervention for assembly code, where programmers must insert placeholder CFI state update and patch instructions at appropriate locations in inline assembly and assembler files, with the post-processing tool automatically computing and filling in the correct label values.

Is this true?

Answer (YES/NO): YES